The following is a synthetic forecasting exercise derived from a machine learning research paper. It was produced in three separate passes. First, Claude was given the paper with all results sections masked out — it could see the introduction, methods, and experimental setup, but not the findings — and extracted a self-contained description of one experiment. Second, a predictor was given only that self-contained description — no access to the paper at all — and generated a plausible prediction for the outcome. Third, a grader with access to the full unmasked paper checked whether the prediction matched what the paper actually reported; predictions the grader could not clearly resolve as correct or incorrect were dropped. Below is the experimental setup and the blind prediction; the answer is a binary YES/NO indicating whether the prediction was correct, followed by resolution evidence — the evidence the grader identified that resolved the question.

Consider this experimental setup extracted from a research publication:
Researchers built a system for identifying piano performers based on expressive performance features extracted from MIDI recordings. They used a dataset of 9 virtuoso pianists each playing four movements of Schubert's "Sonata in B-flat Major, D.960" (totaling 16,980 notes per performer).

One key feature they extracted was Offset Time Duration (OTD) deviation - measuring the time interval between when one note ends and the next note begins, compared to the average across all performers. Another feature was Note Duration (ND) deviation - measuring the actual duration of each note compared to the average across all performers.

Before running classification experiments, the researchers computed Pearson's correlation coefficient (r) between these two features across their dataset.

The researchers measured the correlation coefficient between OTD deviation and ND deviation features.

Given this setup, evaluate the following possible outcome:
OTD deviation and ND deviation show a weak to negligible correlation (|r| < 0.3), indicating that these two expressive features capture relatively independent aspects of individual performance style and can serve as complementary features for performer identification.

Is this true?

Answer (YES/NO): NO